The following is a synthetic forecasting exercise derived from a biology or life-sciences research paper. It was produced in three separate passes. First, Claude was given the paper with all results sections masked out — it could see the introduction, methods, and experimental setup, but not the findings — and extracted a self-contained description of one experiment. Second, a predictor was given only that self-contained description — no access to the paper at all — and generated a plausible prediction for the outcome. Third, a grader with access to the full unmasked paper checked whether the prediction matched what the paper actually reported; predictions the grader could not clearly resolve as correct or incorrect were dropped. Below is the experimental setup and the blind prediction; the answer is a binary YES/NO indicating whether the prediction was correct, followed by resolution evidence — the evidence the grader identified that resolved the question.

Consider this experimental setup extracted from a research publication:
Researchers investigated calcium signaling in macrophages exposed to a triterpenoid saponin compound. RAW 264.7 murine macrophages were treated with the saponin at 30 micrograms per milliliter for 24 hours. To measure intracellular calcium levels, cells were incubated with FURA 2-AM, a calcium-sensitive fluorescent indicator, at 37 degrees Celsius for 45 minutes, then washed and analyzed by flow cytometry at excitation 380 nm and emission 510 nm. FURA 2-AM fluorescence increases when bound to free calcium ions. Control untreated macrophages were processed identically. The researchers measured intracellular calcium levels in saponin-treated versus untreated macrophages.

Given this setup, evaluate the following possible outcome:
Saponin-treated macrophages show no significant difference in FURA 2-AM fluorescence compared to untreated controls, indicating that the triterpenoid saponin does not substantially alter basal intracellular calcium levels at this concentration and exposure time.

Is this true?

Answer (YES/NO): NO